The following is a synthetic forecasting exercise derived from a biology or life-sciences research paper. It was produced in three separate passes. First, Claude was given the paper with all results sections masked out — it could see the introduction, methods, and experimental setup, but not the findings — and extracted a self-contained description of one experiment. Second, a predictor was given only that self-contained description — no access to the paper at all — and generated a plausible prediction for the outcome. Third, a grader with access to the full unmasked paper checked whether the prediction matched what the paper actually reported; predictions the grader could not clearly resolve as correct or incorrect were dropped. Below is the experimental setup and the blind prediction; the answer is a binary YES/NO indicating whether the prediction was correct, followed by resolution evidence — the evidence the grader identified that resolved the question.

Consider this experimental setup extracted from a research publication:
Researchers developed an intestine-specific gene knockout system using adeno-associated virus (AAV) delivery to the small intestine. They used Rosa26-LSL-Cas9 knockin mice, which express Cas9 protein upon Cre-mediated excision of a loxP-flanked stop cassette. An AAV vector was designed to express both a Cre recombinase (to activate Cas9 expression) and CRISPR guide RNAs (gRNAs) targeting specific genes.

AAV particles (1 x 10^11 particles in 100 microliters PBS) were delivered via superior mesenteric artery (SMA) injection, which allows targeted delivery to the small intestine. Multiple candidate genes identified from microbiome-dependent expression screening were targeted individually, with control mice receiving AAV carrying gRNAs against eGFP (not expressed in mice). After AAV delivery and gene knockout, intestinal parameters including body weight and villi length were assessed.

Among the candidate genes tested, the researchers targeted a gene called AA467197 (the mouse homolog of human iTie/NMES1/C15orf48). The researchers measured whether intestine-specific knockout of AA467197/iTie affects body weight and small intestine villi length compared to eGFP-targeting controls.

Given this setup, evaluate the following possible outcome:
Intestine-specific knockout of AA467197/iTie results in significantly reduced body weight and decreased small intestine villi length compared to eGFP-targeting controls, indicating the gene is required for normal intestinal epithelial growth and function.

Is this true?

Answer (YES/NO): YES